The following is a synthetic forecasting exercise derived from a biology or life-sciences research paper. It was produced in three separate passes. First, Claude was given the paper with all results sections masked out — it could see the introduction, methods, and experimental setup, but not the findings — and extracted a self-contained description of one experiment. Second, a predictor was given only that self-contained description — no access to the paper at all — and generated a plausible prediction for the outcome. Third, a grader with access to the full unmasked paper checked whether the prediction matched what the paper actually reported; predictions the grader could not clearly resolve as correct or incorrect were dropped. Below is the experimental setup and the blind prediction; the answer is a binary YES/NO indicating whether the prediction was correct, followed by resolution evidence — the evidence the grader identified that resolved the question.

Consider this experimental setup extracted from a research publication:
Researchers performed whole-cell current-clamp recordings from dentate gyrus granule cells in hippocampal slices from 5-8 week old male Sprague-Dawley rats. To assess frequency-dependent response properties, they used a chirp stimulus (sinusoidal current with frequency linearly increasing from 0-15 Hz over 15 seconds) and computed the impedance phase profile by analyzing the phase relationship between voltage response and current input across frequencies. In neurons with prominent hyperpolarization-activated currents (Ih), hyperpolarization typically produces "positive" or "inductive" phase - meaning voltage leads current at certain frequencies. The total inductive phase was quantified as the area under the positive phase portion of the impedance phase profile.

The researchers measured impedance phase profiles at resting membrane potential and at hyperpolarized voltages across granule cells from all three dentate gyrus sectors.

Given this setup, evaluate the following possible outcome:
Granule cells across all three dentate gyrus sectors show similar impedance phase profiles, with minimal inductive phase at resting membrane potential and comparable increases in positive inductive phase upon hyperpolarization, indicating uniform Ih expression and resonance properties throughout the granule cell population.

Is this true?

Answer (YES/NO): NO